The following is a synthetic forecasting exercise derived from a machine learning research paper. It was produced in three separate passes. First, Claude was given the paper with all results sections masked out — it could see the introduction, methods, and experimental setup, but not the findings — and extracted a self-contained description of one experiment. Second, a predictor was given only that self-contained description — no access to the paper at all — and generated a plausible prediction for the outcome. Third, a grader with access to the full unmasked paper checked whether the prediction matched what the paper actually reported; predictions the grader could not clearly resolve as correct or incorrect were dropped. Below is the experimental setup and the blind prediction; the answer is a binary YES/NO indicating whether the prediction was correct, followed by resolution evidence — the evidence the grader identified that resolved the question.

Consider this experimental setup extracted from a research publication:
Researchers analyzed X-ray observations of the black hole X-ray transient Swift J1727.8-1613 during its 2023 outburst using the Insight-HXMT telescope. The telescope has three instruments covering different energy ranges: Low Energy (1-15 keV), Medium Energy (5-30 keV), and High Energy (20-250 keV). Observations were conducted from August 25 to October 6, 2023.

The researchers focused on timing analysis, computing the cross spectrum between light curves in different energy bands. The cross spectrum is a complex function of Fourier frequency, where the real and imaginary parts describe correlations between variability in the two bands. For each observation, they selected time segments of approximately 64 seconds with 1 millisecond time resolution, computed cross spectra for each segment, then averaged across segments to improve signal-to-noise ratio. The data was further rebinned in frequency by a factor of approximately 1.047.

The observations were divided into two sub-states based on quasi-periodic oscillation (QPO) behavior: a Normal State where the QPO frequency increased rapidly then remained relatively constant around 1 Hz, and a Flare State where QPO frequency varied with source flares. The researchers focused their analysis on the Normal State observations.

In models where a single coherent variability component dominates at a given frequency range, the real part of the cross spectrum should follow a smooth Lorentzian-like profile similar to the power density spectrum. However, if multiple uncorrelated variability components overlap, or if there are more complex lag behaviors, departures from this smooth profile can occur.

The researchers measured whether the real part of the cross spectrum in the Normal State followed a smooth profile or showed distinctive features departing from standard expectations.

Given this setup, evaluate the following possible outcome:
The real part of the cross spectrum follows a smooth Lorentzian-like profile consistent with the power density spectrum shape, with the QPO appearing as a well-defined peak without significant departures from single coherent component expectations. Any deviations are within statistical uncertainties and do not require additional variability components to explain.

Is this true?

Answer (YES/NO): NO